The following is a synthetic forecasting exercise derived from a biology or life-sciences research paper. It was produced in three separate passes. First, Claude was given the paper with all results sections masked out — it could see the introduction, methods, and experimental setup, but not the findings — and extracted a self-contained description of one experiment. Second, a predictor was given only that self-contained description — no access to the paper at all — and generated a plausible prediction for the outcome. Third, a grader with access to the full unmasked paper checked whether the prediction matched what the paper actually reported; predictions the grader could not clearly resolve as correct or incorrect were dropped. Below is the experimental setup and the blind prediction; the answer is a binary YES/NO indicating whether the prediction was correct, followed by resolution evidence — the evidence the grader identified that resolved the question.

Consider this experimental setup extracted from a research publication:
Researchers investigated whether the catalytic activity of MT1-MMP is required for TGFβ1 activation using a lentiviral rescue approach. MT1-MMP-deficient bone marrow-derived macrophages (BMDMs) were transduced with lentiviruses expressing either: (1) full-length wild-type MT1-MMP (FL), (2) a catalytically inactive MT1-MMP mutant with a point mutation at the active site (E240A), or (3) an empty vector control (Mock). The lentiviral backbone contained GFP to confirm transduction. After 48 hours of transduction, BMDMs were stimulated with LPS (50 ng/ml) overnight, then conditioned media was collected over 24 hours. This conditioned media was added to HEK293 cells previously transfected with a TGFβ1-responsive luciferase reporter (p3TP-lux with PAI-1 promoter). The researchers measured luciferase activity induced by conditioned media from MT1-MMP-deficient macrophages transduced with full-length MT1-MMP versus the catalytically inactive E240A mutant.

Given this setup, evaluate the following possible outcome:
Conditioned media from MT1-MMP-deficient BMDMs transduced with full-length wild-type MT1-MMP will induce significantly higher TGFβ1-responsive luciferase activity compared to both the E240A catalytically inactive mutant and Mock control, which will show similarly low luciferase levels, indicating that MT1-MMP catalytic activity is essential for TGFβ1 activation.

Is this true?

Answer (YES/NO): YES